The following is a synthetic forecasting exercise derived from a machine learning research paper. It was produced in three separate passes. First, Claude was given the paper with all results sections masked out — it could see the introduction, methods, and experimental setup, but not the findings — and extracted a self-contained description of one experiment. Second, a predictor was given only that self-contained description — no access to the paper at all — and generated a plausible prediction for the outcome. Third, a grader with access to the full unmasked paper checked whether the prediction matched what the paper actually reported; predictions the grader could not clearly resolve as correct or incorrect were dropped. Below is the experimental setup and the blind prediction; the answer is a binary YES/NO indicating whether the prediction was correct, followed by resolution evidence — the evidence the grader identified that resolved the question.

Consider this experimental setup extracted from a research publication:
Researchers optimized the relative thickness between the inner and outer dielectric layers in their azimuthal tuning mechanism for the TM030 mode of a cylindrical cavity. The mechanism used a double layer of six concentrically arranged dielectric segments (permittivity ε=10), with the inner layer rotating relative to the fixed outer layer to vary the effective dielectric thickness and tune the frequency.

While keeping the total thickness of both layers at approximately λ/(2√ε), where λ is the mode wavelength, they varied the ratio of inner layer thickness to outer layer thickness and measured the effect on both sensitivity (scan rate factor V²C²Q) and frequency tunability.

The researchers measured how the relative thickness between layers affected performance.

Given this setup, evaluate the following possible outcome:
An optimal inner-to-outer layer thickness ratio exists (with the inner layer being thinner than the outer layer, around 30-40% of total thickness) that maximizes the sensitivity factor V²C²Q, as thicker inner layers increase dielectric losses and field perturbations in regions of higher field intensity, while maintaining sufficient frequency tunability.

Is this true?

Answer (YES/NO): NO